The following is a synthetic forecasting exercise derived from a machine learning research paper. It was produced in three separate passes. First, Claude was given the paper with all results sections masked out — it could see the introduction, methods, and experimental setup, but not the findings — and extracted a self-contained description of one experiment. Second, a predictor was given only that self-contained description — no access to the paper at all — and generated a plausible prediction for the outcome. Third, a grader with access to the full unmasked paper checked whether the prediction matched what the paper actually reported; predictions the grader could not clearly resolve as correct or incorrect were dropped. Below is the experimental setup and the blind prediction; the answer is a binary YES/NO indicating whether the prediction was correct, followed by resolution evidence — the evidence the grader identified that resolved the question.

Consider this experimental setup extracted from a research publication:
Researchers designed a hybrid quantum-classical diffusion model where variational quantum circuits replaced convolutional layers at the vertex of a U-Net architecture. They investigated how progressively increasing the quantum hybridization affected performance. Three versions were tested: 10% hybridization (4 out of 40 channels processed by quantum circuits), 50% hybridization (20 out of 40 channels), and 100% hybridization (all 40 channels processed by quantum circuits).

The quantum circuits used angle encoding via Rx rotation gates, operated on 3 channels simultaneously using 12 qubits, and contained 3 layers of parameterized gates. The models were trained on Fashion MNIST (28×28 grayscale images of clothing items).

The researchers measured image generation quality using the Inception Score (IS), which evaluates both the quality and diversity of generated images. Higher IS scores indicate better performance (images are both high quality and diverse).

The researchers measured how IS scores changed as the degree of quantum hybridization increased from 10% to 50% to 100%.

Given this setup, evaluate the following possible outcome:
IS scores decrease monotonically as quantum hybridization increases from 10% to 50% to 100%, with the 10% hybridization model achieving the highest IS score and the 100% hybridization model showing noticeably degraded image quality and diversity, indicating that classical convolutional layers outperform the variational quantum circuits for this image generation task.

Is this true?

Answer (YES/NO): NO